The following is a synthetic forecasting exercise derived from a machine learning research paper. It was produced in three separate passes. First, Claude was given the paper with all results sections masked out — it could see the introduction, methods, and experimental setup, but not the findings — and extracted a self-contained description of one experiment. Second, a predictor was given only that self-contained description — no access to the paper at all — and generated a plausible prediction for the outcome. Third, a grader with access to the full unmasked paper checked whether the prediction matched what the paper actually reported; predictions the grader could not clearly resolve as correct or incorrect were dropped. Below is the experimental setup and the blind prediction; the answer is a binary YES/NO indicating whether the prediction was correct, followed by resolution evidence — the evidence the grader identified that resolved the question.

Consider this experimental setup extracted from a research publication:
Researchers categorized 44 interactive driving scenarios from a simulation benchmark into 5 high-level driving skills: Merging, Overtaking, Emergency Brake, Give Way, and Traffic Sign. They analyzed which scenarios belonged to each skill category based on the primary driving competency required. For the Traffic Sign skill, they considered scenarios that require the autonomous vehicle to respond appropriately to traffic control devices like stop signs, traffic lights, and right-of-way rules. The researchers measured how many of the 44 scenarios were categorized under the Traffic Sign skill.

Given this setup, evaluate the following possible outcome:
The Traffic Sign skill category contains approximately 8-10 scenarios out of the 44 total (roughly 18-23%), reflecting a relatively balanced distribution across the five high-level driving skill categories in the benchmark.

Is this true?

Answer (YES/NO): NO